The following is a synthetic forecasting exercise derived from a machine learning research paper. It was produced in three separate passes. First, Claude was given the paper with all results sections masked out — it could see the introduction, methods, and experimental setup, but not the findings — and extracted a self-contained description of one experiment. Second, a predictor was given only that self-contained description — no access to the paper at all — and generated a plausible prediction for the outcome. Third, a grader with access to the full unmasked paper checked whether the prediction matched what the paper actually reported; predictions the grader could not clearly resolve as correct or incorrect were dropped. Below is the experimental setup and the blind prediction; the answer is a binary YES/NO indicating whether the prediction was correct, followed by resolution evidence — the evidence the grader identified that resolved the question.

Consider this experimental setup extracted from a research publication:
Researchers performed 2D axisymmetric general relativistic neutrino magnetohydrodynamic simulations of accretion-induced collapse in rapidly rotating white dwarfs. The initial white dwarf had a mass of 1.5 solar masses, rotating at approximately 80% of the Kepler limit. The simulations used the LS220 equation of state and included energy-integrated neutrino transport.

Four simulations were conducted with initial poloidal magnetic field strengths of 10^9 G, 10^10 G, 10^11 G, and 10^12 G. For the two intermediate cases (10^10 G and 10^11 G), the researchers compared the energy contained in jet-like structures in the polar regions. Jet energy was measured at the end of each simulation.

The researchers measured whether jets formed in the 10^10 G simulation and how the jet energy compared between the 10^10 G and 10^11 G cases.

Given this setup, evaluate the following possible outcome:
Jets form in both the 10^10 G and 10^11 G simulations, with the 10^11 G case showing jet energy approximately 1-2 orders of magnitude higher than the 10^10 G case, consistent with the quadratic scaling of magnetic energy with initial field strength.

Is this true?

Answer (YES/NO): NO